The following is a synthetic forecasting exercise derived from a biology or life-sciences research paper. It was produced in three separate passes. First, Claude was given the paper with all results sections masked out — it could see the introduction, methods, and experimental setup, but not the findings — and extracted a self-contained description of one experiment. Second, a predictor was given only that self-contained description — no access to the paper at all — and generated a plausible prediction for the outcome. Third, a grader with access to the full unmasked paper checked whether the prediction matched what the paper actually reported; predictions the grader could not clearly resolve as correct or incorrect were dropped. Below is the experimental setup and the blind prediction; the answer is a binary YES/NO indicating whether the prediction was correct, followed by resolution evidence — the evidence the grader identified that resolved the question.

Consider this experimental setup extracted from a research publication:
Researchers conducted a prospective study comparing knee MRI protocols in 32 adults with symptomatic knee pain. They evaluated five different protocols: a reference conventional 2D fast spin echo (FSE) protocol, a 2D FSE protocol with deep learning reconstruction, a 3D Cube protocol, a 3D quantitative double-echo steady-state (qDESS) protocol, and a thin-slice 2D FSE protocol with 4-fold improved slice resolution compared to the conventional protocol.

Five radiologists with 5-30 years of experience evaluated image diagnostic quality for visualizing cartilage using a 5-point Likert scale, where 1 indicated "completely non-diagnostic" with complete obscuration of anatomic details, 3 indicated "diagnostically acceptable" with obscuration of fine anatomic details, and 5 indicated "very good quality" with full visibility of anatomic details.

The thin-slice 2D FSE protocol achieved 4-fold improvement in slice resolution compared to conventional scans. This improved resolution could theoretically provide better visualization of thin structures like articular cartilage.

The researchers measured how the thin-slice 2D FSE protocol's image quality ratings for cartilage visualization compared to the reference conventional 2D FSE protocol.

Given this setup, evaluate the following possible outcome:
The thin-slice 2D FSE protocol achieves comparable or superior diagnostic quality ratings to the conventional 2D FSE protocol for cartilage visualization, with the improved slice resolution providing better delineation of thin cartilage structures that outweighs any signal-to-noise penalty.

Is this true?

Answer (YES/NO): NO